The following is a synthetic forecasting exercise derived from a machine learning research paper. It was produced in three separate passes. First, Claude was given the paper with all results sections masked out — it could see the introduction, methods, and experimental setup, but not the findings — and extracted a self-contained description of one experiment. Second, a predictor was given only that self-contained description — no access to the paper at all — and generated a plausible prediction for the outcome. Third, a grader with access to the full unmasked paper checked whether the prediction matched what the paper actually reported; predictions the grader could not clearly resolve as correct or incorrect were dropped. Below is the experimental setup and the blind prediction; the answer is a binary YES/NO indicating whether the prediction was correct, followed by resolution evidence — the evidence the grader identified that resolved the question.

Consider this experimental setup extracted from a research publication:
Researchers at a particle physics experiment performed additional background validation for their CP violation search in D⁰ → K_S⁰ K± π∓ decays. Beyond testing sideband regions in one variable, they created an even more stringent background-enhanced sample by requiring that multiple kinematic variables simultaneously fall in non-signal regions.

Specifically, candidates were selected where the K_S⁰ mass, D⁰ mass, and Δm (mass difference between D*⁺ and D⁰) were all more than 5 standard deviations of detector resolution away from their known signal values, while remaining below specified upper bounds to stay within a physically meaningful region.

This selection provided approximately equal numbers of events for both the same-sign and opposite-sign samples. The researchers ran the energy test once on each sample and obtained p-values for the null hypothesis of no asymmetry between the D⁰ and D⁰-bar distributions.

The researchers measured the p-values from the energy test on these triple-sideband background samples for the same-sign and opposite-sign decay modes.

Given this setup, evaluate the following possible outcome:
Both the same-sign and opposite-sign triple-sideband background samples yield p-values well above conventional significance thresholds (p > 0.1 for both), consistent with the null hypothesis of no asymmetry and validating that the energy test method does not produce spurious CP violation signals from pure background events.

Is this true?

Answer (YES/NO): YES